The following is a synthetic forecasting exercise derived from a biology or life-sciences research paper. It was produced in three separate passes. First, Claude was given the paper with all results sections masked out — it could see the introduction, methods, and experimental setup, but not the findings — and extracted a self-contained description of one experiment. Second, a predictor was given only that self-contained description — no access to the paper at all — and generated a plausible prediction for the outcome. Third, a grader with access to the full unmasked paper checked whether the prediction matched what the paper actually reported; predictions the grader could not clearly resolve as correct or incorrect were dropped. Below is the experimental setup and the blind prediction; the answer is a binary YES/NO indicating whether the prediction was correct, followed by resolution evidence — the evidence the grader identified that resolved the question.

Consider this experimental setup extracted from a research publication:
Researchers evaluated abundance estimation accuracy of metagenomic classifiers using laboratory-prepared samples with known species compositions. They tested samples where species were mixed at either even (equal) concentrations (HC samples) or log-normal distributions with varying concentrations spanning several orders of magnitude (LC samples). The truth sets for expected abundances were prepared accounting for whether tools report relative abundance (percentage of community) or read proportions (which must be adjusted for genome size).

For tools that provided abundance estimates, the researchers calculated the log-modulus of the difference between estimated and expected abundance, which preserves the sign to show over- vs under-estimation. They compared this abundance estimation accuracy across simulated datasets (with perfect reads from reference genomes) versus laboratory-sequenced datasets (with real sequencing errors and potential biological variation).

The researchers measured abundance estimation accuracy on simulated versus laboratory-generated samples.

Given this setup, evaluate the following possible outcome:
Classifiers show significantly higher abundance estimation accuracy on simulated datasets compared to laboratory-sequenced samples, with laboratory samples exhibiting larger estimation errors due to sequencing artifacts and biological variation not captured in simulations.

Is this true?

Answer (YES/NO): NO